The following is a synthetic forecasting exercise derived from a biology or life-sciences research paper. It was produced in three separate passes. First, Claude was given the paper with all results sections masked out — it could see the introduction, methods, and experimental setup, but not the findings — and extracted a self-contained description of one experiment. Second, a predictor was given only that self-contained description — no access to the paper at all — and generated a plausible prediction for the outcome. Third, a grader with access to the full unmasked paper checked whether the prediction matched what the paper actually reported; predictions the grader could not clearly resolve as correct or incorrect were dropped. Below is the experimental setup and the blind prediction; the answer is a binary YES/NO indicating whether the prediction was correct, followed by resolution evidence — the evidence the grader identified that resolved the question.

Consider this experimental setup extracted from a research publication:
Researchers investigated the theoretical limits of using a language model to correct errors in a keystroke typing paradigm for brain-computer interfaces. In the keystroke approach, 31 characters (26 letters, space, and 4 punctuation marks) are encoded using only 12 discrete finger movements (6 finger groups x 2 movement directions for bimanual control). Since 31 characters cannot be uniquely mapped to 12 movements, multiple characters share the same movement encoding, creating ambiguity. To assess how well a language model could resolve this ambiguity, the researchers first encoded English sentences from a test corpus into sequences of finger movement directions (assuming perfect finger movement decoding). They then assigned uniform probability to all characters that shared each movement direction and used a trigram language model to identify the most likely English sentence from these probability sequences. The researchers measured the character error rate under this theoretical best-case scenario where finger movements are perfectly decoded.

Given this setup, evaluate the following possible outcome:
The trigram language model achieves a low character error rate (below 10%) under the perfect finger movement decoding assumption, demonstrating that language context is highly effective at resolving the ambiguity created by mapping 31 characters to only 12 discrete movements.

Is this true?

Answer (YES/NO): YES